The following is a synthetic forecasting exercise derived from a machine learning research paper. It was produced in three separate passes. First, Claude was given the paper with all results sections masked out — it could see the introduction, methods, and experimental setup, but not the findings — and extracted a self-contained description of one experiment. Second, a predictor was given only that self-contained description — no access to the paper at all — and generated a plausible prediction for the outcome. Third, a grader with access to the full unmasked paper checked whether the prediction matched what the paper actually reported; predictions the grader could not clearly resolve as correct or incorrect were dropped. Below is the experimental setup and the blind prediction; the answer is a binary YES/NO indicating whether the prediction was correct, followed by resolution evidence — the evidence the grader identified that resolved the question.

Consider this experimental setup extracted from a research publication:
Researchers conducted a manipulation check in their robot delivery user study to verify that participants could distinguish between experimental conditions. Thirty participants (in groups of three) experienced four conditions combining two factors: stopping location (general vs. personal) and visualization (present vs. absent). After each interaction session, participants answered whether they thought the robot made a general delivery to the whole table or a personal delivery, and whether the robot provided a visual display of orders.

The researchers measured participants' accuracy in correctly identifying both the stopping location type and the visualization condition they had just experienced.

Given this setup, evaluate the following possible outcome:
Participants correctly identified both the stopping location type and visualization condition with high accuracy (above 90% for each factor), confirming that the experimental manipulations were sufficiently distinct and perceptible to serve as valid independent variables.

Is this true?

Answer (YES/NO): YES